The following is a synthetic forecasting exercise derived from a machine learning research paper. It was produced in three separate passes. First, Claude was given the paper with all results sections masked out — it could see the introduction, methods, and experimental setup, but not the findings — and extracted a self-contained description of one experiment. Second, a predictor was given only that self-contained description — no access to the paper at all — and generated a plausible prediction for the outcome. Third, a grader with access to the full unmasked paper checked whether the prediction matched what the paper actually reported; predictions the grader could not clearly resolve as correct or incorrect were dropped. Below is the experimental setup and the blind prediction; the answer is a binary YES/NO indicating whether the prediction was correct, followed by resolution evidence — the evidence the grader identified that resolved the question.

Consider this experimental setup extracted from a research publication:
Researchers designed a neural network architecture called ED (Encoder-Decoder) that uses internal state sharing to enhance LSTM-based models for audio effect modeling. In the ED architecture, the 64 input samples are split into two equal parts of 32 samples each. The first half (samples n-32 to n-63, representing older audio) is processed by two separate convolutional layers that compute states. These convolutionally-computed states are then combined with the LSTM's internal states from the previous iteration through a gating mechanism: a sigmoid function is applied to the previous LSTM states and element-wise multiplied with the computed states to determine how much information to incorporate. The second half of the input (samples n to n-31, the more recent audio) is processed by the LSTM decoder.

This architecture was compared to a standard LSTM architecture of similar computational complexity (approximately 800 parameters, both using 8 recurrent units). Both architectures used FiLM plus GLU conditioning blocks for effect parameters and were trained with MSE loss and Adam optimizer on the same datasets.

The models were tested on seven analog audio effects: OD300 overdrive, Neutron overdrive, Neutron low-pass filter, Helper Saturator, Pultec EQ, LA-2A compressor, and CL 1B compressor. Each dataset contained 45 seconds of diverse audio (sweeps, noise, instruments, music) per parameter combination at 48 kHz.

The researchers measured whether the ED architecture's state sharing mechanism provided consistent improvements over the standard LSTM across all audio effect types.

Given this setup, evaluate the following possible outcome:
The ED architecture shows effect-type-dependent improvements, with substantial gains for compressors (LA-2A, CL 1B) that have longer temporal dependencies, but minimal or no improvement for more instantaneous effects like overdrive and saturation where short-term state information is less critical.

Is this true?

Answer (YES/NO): NO